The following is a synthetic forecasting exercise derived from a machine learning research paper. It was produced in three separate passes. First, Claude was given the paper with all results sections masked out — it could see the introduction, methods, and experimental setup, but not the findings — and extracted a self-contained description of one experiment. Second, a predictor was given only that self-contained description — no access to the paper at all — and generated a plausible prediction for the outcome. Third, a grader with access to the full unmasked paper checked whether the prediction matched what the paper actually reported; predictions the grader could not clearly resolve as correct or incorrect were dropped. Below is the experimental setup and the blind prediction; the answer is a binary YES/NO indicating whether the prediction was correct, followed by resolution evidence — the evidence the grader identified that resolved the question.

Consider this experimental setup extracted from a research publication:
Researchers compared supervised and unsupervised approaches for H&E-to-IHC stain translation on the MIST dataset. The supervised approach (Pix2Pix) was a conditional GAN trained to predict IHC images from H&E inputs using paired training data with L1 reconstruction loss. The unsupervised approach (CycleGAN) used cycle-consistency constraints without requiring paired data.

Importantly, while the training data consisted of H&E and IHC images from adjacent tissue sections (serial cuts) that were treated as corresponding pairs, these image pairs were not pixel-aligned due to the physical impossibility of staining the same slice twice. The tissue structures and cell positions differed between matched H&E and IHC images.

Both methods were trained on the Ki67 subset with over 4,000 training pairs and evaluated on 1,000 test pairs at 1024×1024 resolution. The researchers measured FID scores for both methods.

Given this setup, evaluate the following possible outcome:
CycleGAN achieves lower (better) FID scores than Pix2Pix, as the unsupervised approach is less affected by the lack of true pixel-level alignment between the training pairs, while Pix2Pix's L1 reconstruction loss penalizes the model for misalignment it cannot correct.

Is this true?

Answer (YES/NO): NO